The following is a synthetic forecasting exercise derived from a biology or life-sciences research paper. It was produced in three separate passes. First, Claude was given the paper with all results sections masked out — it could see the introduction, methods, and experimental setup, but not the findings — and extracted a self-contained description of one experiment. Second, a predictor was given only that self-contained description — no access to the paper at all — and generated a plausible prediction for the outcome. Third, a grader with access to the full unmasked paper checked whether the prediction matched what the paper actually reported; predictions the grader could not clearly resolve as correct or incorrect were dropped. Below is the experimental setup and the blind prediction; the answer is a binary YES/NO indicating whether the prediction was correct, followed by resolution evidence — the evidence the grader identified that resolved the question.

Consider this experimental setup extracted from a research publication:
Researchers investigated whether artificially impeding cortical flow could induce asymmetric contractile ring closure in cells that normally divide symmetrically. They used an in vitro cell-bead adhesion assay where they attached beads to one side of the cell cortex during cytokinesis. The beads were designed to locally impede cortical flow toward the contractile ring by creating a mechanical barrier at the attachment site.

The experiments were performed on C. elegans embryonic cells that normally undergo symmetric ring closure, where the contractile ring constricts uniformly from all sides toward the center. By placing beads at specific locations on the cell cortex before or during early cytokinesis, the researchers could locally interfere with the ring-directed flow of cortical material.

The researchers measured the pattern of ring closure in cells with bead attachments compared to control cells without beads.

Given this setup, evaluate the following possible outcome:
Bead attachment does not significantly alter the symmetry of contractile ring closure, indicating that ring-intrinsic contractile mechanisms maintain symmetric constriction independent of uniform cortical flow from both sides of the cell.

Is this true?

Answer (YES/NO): NO